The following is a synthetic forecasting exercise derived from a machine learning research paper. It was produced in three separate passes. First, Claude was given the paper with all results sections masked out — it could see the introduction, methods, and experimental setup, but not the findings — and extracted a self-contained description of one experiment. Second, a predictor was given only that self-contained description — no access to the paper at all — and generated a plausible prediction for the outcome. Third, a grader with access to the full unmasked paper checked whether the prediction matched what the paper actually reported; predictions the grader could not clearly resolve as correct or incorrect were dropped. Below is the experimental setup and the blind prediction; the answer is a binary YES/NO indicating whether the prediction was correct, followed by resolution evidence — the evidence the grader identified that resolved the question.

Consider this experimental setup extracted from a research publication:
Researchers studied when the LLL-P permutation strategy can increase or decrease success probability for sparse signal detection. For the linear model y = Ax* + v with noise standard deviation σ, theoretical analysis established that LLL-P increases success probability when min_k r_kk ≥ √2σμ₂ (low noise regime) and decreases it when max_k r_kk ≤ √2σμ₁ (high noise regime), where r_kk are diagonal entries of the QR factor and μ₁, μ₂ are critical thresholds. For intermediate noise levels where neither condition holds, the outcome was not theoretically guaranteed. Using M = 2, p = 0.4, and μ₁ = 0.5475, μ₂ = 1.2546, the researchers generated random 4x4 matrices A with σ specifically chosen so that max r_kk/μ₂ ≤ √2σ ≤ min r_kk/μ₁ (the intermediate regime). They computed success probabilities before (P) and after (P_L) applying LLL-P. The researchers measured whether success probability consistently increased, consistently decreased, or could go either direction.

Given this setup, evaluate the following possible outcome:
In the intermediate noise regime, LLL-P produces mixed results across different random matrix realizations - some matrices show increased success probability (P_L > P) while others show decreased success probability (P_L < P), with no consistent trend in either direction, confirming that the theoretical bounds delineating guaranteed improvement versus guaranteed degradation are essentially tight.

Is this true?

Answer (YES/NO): YES